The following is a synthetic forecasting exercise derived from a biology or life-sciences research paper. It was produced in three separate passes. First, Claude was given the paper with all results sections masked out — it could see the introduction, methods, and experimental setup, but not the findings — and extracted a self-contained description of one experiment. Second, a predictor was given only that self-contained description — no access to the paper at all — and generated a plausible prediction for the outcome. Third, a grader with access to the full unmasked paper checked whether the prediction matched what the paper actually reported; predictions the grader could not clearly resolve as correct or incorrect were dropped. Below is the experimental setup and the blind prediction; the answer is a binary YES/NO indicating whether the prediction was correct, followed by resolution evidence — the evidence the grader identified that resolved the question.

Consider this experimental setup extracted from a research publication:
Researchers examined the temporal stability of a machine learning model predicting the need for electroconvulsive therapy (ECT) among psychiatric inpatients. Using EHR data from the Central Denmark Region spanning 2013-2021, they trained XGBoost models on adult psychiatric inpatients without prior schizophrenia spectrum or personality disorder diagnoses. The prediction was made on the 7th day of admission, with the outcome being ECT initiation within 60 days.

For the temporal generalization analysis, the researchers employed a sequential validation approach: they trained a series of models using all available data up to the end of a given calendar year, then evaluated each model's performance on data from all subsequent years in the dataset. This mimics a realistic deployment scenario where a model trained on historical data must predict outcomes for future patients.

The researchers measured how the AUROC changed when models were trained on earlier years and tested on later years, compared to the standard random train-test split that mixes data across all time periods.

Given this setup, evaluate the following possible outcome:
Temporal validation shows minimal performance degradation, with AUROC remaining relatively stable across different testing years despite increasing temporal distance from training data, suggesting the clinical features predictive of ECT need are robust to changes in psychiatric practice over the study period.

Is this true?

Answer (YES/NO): YES